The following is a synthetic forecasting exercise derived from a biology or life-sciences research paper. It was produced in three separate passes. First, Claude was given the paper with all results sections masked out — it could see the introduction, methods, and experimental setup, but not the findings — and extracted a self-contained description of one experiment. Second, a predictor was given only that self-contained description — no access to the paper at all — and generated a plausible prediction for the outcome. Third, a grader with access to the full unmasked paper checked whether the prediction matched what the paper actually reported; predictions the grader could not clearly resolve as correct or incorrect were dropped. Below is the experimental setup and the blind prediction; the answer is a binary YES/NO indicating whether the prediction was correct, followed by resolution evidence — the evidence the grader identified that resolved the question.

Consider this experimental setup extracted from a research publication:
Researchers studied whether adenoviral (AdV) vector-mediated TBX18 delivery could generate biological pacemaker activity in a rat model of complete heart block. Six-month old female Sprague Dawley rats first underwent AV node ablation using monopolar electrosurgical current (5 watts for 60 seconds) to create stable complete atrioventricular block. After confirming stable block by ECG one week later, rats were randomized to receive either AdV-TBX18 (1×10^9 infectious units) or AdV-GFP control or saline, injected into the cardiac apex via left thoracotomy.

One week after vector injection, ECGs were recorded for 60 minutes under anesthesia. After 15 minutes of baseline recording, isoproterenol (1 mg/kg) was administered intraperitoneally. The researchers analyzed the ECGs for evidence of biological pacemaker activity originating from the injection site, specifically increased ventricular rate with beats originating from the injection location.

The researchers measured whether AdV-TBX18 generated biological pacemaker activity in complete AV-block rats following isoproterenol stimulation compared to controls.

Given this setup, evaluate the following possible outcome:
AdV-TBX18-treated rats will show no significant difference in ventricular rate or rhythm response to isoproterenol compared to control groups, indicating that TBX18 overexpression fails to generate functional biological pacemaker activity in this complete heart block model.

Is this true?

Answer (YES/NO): YES